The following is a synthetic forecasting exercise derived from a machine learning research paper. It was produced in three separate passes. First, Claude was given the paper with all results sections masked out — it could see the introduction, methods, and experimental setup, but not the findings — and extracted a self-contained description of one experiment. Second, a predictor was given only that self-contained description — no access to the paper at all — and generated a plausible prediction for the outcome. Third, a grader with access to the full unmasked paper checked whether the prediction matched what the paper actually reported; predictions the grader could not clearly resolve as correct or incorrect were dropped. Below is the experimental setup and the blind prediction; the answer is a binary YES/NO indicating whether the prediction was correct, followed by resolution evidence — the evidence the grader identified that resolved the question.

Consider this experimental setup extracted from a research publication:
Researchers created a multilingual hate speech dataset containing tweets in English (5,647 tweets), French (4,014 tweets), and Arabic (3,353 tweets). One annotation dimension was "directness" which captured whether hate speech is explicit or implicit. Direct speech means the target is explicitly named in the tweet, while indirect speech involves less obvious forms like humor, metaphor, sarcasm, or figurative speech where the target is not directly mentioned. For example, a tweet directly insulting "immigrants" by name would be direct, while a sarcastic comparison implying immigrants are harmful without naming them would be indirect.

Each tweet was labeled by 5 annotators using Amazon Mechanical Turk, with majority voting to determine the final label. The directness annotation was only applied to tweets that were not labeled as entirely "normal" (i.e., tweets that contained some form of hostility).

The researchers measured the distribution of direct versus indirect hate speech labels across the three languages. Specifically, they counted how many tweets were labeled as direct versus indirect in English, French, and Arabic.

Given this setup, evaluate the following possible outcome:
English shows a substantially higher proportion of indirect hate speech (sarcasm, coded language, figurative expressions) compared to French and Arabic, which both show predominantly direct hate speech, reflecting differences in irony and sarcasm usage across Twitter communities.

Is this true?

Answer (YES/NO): YES